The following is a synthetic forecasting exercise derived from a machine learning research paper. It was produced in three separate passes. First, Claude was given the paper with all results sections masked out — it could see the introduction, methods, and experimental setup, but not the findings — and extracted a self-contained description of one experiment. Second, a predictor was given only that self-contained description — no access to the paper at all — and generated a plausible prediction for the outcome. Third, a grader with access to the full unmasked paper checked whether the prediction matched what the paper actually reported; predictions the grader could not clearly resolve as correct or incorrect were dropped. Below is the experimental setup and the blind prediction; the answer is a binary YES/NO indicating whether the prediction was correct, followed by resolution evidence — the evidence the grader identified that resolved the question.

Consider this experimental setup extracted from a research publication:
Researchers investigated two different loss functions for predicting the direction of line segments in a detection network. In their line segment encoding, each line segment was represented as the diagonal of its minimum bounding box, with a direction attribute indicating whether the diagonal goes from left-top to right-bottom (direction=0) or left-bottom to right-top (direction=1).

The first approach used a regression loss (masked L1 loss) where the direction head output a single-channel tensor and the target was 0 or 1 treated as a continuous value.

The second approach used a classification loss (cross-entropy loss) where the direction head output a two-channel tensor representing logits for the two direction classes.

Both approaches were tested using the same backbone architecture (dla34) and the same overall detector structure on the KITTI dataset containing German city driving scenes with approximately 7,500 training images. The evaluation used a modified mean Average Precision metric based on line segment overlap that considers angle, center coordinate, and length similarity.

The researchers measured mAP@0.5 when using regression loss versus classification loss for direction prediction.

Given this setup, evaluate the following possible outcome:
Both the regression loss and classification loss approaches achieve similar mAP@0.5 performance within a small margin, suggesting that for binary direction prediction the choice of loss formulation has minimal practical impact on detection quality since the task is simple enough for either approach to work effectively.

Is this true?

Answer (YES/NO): NO